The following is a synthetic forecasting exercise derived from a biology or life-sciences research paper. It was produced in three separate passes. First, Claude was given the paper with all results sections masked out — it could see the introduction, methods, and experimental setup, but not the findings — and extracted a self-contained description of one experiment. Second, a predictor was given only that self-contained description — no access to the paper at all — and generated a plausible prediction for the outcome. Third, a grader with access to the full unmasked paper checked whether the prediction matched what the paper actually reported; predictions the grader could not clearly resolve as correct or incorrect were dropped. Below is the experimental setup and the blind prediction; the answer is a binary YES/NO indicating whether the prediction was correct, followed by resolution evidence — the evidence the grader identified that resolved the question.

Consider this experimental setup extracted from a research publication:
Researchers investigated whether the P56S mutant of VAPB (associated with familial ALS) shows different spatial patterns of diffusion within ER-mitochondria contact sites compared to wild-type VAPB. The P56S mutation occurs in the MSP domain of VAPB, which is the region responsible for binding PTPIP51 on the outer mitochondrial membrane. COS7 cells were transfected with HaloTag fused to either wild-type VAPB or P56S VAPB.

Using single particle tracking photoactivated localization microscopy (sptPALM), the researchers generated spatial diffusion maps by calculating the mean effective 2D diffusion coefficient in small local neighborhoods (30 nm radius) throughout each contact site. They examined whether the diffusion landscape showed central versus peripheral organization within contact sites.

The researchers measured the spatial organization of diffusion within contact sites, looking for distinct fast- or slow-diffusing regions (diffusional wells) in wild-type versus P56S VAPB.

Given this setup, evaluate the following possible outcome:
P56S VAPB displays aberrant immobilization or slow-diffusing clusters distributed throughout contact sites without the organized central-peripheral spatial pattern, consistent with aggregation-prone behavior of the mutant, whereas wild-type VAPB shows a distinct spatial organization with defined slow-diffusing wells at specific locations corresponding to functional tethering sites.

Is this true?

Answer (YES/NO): YES